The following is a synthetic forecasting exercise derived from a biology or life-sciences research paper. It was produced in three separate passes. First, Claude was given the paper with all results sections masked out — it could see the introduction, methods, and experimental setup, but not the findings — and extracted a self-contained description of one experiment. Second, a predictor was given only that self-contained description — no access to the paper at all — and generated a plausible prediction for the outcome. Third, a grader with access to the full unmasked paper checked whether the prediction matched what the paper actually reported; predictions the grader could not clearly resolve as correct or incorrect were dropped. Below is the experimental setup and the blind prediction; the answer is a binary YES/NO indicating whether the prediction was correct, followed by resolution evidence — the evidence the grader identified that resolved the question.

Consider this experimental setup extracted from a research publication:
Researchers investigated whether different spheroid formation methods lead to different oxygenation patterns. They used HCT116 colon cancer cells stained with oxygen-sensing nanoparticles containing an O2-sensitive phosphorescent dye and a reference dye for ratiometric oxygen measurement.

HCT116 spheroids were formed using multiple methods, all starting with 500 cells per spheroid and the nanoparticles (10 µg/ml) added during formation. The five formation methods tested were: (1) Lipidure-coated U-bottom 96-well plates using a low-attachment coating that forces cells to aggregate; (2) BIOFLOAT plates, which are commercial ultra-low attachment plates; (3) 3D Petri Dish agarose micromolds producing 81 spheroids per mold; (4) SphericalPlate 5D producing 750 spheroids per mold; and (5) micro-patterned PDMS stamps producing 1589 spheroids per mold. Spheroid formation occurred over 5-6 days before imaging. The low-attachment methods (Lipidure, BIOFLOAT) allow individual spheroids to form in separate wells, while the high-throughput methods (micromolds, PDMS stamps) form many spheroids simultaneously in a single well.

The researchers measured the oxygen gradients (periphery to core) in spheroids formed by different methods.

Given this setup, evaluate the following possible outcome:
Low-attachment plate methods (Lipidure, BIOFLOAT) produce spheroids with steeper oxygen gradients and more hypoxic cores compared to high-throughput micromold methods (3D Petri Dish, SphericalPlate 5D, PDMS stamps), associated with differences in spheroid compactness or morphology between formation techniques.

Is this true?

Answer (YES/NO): NO